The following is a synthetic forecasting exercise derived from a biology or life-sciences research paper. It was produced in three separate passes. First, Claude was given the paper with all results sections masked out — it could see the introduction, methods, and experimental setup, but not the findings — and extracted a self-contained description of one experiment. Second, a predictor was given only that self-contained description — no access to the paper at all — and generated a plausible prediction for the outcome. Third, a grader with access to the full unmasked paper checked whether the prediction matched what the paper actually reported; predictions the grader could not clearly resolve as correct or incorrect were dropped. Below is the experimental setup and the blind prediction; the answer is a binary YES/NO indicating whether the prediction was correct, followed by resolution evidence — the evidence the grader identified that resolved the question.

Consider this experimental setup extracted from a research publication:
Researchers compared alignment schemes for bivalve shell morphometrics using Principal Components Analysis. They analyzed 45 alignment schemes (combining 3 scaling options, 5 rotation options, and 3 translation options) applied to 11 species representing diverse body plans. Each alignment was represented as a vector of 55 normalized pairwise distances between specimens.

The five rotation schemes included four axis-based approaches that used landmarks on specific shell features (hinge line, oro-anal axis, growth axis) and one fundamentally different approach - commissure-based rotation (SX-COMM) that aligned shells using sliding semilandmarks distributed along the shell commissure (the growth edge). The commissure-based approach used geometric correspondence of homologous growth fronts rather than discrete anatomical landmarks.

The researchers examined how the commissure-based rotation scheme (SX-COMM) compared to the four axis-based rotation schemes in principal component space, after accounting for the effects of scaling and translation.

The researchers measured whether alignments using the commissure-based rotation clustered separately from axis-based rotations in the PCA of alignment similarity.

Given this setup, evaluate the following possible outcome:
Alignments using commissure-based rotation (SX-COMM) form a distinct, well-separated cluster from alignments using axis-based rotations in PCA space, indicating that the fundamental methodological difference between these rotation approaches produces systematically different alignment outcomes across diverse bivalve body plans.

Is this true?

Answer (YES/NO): YES